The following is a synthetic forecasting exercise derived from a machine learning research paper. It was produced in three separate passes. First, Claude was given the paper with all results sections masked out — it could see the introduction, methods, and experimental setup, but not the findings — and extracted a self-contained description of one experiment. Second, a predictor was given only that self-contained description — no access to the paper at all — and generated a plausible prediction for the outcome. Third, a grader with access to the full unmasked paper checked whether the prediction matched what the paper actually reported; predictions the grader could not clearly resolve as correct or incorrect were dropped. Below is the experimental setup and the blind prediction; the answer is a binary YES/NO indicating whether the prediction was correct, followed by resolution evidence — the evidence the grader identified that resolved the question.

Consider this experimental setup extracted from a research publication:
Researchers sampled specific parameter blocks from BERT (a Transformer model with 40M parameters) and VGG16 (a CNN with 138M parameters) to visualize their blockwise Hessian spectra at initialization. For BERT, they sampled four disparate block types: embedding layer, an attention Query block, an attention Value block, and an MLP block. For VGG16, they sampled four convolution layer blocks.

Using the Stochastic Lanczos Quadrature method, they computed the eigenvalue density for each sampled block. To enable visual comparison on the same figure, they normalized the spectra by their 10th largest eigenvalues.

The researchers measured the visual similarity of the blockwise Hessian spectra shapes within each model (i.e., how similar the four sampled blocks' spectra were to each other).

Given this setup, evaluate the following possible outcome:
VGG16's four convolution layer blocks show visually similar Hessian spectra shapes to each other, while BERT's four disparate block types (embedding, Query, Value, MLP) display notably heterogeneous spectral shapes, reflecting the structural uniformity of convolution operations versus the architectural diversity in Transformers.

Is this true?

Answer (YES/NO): YES